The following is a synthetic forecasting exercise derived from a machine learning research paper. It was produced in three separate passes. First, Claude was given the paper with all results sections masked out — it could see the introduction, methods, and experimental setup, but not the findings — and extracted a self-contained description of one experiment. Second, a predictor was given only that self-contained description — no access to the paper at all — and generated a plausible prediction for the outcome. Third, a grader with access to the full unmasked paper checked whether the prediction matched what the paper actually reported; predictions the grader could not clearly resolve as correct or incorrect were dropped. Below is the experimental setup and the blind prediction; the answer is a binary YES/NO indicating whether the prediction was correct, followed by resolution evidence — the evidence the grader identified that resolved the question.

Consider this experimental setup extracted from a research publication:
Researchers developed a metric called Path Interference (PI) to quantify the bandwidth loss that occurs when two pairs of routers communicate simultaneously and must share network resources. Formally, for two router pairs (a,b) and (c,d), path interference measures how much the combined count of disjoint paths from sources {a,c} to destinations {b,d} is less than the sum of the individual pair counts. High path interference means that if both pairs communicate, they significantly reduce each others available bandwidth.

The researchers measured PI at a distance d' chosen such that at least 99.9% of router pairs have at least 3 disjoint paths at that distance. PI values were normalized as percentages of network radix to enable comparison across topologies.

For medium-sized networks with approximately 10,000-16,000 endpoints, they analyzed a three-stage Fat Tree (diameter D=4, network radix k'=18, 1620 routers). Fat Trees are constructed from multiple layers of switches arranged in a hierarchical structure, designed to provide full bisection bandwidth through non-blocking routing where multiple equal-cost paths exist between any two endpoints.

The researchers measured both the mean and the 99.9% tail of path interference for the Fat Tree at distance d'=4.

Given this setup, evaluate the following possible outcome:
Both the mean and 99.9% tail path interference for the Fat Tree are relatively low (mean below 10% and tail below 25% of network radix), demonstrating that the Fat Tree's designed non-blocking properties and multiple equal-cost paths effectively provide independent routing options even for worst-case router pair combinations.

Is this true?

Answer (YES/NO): YES